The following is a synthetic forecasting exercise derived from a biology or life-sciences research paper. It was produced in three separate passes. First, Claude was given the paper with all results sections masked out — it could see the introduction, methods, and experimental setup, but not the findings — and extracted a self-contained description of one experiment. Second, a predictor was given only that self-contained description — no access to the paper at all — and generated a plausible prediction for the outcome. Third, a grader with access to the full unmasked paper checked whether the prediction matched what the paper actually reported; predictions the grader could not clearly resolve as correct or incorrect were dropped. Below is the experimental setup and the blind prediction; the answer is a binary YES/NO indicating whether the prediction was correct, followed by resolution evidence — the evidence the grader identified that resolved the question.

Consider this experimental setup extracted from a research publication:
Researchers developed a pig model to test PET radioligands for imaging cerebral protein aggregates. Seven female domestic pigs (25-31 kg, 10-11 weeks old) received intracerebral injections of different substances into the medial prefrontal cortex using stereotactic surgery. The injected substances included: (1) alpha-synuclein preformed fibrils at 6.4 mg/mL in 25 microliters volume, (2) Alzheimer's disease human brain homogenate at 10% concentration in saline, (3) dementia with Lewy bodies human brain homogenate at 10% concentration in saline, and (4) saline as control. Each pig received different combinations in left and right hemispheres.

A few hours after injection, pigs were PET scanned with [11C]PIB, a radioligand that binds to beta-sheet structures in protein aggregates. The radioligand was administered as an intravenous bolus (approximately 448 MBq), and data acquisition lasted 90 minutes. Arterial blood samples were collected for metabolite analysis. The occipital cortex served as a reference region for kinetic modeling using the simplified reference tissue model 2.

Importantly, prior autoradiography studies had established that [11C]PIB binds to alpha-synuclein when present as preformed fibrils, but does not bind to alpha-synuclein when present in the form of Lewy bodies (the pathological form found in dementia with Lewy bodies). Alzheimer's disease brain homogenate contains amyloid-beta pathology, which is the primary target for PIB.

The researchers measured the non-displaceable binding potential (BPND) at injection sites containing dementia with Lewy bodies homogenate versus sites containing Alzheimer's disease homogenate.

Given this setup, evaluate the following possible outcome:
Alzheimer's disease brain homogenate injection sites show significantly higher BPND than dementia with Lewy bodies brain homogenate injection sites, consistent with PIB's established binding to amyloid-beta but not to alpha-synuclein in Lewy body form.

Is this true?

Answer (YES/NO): YES